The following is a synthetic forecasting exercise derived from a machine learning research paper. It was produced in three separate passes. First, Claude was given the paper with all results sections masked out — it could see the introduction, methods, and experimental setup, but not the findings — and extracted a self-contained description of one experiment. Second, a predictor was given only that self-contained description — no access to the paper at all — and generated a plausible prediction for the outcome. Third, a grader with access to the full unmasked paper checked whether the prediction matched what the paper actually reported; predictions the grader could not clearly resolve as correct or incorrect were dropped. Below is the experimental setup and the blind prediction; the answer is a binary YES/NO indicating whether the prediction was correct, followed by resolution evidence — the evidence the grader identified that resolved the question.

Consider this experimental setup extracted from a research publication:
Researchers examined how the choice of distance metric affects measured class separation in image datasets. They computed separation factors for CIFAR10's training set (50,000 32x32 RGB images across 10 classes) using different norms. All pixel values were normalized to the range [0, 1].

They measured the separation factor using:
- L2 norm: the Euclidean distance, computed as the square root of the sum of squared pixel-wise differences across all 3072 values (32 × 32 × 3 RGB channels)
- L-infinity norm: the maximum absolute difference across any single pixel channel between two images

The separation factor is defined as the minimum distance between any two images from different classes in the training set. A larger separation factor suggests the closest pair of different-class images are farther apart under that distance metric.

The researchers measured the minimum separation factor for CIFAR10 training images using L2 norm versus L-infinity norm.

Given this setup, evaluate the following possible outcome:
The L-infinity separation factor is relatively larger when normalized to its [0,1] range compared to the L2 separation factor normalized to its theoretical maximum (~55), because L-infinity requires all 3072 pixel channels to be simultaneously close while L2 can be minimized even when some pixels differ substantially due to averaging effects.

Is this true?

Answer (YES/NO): YES